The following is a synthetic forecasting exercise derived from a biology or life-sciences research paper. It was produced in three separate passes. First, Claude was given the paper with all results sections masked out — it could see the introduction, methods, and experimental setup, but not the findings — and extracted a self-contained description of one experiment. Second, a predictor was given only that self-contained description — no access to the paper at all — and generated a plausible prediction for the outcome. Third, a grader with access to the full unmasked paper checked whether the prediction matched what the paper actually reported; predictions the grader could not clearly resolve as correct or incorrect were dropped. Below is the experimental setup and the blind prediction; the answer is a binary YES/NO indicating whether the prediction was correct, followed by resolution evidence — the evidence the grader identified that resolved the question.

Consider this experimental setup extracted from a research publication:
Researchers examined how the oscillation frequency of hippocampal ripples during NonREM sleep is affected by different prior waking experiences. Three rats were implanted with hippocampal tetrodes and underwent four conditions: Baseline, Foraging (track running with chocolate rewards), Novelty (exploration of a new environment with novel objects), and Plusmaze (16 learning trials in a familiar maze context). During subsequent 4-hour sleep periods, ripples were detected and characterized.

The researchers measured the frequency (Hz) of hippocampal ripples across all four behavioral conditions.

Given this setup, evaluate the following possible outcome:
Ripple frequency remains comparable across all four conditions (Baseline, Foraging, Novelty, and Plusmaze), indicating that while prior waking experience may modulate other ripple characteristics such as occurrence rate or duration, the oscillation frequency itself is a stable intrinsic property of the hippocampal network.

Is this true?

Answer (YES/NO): YES